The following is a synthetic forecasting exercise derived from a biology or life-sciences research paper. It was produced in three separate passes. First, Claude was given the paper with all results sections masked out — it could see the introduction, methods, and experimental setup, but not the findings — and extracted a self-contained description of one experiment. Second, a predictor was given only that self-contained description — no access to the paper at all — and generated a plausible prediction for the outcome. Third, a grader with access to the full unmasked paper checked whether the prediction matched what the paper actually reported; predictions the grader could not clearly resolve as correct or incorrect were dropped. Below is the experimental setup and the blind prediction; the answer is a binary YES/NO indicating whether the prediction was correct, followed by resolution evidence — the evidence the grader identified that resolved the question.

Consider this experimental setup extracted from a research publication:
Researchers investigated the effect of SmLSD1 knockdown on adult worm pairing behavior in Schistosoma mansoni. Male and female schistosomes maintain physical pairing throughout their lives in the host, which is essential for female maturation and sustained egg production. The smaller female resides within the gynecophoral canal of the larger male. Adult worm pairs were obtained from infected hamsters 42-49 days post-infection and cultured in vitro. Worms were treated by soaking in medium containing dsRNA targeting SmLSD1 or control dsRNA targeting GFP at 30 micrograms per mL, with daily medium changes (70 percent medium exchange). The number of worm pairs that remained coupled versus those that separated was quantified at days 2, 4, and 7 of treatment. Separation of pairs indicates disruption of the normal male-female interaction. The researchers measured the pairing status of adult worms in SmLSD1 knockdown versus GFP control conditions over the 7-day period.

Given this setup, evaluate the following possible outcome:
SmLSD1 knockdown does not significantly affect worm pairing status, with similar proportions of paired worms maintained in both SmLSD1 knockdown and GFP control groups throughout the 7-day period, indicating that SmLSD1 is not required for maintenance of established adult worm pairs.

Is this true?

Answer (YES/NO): NO